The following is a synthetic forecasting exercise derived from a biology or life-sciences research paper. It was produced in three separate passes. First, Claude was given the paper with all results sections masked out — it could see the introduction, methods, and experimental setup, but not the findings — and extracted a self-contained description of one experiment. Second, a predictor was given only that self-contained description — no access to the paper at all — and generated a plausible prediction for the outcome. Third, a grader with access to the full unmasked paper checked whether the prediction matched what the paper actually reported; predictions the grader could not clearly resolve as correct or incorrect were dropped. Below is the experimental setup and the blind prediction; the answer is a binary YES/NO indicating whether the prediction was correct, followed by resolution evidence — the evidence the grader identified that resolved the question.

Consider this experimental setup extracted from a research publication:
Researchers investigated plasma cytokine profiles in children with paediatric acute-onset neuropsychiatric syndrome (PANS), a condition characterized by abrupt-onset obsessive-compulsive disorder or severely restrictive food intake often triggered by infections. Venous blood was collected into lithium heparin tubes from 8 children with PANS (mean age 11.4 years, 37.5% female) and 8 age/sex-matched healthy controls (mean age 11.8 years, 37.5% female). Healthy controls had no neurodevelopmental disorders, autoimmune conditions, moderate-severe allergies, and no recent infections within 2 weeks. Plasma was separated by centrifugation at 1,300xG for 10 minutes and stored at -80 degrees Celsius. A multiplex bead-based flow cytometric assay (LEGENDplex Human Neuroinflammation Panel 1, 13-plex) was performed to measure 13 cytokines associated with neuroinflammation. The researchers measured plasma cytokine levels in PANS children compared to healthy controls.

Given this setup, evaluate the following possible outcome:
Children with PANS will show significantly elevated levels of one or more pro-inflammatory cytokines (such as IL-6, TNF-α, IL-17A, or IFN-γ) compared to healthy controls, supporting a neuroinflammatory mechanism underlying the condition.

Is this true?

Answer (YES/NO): YES